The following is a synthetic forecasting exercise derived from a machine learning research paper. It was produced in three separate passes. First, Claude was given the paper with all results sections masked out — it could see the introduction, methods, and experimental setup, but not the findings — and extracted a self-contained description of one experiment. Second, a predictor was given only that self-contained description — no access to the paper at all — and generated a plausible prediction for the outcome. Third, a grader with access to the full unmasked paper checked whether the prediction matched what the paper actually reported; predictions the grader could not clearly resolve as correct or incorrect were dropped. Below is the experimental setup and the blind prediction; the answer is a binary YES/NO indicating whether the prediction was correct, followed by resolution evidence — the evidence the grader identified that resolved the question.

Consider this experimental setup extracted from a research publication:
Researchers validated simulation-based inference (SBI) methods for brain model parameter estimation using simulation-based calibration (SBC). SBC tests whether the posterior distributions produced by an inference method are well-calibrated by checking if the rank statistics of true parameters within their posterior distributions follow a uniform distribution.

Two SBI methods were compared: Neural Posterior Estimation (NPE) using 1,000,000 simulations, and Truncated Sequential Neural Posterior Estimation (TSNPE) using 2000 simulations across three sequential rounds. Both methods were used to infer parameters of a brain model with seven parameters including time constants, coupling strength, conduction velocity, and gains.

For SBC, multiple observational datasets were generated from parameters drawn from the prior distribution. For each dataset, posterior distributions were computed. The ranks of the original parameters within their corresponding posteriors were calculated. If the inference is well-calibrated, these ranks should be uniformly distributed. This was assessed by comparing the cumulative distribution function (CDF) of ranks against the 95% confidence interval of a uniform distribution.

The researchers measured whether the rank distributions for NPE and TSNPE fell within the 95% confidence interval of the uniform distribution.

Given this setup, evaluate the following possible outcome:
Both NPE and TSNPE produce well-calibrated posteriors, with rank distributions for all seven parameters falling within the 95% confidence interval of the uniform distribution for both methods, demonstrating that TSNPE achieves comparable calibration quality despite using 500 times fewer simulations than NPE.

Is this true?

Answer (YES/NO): NO